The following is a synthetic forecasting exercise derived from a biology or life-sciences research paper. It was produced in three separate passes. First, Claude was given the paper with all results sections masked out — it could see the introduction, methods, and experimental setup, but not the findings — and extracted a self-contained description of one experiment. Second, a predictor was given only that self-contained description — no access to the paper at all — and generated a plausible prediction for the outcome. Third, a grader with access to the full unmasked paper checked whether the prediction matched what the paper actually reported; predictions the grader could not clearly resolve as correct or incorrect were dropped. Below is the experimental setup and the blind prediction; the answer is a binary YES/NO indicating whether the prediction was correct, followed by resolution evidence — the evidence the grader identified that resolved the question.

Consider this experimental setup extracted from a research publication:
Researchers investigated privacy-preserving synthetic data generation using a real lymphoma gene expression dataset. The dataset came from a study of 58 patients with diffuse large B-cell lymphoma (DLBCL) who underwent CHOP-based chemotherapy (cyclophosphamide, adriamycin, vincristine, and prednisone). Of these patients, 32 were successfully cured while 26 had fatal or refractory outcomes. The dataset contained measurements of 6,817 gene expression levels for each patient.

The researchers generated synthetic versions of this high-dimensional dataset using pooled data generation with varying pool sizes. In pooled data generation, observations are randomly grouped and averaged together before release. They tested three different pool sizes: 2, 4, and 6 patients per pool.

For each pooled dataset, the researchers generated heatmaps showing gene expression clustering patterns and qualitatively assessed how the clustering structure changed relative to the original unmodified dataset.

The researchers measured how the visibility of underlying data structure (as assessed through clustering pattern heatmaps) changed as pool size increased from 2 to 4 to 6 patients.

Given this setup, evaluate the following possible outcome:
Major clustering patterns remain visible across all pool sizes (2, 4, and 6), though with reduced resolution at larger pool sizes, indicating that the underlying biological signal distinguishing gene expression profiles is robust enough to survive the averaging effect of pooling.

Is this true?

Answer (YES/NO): NO